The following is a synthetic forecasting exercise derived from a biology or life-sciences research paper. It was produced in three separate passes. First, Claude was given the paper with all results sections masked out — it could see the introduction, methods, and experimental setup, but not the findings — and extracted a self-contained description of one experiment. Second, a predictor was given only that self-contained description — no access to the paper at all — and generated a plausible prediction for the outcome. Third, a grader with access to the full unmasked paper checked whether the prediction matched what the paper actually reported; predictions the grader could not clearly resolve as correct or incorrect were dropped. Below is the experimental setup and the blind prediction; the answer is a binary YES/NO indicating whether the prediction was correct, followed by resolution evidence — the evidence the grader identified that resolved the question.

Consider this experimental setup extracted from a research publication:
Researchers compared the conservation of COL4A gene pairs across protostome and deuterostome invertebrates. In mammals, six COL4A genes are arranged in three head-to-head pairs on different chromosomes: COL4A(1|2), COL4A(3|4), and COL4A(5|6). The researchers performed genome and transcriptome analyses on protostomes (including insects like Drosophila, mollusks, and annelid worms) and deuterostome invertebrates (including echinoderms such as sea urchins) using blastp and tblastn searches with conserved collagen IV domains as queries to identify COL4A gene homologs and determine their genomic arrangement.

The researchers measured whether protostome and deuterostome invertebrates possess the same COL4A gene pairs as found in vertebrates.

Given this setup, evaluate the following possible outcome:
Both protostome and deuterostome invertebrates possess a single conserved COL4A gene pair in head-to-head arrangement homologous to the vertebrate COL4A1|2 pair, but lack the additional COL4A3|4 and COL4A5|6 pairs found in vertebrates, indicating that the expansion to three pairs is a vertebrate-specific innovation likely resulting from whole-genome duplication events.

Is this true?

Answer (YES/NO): NO